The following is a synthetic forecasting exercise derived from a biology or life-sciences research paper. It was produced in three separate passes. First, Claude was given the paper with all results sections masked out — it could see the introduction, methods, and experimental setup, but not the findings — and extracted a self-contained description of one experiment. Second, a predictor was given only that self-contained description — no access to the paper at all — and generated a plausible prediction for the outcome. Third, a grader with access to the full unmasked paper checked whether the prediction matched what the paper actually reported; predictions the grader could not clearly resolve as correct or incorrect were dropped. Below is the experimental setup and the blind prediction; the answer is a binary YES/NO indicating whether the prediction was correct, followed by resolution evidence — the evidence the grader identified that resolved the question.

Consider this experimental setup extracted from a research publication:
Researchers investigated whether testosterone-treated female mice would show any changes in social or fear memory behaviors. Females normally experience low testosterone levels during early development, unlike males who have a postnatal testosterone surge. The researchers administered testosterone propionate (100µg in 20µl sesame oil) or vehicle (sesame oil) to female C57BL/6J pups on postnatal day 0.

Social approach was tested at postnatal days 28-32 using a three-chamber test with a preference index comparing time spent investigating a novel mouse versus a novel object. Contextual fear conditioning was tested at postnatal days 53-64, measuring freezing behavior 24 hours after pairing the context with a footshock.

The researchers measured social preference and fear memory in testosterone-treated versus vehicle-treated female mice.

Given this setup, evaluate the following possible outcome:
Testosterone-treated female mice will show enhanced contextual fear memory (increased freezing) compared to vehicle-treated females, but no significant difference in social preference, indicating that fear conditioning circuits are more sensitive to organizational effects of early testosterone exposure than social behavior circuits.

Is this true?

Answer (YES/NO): NO